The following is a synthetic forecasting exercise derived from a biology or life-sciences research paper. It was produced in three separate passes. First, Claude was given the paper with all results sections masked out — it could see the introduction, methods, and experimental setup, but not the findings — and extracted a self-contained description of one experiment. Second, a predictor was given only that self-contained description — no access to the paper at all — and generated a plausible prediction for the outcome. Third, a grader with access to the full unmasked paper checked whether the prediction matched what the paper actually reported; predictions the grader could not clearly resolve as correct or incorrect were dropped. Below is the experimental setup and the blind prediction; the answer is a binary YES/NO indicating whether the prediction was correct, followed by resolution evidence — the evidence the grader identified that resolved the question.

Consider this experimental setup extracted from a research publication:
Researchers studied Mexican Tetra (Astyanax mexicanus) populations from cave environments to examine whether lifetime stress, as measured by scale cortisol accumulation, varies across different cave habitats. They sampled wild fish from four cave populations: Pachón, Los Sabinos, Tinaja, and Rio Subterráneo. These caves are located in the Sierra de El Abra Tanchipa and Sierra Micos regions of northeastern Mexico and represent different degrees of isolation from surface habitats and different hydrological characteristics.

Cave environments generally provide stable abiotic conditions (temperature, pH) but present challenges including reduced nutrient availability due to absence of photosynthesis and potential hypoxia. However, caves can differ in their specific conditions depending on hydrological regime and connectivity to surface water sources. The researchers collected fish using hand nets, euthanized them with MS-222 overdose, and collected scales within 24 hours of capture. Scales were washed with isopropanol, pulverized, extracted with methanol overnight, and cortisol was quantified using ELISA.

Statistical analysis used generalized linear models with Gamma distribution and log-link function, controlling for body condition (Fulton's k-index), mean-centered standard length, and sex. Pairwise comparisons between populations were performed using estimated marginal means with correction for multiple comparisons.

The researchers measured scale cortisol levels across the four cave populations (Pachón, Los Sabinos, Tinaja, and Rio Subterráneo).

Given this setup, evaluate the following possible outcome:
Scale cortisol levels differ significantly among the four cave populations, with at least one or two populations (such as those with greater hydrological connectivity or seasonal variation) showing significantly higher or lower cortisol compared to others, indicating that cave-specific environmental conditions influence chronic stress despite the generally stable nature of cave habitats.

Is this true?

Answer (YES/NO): YES